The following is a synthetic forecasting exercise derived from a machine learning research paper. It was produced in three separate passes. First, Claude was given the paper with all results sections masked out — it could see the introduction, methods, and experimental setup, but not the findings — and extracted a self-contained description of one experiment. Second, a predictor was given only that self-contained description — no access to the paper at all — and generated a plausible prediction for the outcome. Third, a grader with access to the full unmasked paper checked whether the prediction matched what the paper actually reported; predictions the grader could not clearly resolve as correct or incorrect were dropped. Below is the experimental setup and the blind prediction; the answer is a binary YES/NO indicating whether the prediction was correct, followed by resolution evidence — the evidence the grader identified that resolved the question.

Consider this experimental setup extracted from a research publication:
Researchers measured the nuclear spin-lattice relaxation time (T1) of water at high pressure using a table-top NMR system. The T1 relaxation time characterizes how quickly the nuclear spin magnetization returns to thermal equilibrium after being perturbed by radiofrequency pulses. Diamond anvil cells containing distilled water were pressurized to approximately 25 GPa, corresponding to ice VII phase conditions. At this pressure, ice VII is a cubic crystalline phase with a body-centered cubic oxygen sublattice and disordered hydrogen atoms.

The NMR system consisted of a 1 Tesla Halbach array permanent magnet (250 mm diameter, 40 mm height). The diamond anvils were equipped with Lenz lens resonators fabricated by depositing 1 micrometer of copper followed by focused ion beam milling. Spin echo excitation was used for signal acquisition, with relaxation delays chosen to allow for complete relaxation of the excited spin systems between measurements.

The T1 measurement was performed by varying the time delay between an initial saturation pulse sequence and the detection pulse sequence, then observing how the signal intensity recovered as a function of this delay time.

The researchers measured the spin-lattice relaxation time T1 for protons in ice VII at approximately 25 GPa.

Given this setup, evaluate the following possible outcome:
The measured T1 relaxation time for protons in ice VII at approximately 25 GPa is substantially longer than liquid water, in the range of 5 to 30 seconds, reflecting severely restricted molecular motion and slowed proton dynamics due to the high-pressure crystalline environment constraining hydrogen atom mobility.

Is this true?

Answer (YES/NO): NO